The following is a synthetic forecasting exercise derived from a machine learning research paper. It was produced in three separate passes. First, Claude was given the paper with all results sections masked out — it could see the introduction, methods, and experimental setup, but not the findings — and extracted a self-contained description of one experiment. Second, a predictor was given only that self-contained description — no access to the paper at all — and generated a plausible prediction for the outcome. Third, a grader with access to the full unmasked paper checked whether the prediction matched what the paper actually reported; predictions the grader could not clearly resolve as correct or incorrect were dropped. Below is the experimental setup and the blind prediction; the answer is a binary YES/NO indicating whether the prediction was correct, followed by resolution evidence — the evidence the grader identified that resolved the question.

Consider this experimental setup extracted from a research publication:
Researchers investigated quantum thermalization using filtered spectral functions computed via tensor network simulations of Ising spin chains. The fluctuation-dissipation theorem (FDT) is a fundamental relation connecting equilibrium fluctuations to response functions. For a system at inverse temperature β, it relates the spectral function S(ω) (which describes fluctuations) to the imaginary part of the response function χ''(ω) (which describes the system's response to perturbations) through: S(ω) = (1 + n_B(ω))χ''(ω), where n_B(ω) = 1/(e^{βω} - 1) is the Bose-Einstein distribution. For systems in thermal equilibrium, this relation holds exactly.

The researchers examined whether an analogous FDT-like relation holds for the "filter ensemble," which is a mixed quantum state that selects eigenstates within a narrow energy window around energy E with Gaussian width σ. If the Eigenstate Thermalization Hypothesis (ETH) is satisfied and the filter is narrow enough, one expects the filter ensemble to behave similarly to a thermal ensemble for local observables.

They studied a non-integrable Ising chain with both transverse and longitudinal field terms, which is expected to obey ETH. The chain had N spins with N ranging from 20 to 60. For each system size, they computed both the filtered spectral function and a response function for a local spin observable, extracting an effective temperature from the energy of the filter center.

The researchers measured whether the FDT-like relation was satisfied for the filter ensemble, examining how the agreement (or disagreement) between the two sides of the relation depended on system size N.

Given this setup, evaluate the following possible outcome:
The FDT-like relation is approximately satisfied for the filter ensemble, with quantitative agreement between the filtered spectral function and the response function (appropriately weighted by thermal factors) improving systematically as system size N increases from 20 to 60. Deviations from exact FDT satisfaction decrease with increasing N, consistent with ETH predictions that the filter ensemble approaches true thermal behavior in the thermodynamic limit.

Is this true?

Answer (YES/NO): YES